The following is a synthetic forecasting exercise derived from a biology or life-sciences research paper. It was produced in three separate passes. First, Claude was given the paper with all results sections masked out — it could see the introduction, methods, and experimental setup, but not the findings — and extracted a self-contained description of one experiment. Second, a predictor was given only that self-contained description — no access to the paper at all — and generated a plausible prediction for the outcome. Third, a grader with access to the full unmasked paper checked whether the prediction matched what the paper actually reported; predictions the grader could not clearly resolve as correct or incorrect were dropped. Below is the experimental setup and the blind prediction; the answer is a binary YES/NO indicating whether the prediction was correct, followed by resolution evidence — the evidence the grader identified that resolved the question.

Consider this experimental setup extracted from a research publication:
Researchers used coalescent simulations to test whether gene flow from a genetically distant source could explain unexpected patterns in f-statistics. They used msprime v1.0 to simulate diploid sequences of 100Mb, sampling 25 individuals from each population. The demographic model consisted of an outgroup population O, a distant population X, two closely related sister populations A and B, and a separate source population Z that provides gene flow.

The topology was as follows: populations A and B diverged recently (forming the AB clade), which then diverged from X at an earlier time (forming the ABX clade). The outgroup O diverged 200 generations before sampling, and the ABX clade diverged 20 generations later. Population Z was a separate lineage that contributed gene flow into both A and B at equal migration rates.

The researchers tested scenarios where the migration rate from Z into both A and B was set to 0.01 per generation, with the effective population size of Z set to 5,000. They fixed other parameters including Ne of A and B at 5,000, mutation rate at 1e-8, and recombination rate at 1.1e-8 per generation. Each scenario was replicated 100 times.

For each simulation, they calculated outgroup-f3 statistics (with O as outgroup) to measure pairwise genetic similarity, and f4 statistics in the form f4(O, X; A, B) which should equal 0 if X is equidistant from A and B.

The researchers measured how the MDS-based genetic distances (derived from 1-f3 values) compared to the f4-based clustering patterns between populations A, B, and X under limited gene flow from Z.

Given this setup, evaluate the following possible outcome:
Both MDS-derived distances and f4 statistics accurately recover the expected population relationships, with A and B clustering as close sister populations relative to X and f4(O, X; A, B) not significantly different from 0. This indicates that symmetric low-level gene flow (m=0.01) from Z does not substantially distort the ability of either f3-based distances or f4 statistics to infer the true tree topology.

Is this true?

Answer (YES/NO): NO